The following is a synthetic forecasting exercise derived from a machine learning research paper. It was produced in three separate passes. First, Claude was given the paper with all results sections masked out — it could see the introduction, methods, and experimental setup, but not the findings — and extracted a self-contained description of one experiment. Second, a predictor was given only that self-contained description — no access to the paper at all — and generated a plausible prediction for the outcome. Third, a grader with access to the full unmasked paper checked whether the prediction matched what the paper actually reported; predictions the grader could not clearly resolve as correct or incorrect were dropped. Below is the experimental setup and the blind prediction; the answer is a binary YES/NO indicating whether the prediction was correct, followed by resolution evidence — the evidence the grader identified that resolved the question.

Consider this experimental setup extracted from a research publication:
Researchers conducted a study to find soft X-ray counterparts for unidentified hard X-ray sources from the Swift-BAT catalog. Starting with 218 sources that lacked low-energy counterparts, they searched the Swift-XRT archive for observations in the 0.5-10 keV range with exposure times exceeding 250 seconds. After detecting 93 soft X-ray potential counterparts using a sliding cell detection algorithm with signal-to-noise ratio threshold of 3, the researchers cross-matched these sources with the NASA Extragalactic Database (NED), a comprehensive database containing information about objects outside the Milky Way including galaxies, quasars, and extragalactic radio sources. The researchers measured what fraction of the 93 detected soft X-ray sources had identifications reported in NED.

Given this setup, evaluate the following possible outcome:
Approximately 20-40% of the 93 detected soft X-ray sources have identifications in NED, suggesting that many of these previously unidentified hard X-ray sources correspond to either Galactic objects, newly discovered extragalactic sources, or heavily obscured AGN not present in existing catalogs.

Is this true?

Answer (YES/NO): NO